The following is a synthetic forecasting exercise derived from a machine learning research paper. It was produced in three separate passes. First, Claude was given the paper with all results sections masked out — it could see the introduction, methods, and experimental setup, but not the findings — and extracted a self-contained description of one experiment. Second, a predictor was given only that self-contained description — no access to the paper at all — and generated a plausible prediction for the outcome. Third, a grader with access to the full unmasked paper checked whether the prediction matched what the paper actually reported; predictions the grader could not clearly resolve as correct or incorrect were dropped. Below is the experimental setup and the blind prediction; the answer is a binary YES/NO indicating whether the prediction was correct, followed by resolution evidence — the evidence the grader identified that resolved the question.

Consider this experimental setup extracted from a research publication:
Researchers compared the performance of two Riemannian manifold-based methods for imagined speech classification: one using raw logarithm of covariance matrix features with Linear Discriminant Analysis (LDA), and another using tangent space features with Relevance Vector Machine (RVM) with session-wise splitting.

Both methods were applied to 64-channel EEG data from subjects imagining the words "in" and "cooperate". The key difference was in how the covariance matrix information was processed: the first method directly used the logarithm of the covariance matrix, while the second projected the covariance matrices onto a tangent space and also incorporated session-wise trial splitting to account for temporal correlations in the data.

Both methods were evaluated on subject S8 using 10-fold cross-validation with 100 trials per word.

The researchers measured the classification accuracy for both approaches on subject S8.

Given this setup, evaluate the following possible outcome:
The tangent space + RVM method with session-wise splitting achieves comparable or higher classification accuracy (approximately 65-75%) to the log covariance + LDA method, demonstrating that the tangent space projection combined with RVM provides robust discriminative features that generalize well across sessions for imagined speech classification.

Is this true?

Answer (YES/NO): NO